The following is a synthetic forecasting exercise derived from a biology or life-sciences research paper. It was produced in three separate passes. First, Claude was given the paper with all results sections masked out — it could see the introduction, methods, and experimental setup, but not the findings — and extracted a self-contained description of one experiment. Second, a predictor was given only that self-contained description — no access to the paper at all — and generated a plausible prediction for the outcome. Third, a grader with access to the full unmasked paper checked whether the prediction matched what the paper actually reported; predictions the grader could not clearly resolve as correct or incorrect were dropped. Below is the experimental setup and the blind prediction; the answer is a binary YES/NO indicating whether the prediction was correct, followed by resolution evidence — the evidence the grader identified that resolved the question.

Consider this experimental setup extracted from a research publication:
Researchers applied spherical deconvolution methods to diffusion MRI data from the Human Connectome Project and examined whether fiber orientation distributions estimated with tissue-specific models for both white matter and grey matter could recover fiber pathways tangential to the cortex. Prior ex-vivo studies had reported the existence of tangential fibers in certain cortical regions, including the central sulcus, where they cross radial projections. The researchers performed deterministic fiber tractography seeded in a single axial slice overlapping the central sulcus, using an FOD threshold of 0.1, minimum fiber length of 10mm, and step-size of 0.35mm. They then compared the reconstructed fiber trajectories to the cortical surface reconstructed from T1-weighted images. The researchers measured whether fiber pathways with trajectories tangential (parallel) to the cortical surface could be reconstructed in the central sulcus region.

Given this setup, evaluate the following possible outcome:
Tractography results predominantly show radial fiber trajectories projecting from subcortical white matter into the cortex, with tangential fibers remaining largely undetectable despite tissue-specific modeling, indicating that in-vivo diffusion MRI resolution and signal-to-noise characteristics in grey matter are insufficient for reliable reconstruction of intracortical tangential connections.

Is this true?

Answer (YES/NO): NO